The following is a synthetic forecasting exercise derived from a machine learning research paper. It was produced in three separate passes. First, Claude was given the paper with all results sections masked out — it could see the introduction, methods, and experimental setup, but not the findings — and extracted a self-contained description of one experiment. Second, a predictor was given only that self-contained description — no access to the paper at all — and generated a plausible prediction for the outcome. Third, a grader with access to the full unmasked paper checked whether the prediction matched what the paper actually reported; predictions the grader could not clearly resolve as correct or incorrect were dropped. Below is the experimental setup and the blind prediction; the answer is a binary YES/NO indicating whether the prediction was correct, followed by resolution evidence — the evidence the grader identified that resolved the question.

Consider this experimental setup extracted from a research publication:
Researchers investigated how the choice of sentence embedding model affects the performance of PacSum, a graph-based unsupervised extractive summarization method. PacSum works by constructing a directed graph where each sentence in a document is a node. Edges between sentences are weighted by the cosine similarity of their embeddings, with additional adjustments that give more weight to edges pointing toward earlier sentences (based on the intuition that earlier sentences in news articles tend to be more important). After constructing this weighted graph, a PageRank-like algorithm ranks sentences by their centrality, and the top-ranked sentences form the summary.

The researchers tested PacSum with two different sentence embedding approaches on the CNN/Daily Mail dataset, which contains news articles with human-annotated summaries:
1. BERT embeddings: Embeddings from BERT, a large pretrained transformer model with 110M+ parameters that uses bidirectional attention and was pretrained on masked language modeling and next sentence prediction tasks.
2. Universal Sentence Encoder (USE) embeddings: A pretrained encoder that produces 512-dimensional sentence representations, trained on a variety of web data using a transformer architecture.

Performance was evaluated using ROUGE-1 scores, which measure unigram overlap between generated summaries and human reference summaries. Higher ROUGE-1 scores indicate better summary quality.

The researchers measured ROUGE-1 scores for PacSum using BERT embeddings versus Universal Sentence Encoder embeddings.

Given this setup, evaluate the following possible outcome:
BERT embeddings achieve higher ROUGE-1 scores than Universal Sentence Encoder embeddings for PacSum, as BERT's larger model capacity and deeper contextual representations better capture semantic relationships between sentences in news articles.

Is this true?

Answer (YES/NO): YES